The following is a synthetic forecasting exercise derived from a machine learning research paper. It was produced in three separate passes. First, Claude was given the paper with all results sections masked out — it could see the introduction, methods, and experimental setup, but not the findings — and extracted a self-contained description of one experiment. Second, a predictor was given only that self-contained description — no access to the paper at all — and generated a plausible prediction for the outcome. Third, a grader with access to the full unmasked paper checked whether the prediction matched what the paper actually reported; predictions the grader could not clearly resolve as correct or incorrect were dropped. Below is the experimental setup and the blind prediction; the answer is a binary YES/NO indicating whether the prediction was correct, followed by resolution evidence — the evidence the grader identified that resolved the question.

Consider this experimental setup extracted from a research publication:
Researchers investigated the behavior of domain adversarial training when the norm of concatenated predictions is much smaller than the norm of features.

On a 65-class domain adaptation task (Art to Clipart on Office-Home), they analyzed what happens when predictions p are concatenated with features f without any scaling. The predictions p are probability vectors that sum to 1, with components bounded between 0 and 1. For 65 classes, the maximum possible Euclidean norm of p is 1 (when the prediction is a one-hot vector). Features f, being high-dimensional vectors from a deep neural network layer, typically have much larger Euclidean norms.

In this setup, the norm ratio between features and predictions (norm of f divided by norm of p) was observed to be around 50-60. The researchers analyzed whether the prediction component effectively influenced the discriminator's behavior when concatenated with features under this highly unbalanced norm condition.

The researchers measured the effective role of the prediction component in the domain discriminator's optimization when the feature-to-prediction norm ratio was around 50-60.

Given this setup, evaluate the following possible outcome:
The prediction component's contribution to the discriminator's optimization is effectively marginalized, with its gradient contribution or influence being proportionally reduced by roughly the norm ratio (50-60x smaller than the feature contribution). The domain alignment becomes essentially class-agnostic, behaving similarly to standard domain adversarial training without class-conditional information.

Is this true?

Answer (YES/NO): YES